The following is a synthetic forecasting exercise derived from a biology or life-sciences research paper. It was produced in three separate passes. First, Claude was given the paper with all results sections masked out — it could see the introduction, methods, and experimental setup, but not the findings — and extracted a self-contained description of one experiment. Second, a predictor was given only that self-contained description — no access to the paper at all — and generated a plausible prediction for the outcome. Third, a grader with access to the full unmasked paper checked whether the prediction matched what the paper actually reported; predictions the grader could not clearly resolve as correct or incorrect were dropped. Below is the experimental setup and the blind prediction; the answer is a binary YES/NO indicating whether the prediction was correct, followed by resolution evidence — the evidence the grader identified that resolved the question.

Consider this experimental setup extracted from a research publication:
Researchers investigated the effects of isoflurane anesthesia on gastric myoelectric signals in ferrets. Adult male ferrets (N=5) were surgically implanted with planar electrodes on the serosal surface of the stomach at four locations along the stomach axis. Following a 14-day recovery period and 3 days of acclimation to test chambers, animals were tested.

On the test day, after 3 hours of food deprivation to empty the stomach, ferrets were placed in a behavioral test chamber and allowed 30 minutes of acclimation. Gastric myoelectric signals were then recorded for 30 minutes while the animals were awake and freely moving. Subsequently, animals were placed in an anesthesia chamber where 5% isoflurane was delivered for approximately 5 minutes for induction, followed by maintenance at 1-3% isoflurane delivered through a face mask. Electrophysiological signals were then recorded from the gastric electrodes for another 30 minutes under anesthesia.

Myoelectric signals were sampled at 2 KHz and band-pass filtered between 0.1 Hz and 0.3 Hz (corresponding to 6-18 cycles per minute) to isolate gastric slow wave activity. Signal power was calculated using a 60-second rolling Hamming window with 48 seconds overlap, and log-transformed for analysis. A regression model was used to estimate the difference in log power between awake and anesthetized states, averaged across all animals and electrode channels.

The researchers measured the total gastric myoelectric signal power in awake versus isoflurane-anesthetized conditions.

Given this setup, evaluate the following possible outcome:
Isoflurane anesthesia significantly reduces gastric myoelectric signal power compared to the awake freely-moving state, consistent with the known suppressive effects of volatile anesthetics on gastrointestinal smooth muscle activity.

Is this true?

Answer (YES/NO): YES